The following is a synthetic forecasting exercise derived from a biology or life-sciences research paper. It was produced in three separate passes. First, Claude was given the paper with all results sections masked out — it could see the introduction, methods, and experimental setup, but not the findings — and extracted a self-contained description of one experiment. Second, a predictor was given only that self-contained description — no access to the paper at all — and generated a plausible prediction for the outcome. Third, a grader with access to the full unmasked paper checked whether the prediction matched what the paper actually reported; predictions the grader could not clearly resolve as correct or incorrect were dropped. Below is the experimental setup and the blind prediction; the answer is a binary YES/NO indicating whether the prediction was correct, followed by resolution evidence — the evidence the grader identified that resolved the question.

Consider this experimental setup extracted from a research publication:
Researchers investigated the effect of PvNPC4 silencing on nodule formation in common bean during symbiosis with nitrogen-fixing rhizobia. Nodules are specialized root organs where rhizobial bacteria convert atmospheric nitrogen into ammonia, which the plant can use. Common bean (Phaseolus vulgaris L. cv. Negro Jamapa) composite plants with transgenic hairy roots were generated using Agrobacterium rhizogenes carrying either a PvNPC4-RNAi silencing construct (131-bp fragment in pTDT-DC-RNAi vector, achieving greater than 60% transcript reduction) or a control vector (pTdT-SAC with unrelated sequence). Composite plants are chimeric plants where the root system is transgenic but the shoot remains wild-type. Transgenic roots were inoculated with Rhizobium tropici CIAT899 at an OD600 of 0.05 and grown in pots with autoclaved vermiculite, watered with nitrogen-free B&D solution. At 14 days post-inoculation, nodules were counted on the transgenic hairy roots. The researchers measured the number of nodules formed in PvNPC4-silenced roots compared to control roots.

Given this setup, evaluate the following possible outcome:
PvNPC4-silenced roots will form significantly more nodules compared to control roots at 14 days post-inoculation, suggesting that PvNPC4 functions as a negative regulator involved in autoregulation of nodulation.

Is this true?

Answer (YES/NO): NO